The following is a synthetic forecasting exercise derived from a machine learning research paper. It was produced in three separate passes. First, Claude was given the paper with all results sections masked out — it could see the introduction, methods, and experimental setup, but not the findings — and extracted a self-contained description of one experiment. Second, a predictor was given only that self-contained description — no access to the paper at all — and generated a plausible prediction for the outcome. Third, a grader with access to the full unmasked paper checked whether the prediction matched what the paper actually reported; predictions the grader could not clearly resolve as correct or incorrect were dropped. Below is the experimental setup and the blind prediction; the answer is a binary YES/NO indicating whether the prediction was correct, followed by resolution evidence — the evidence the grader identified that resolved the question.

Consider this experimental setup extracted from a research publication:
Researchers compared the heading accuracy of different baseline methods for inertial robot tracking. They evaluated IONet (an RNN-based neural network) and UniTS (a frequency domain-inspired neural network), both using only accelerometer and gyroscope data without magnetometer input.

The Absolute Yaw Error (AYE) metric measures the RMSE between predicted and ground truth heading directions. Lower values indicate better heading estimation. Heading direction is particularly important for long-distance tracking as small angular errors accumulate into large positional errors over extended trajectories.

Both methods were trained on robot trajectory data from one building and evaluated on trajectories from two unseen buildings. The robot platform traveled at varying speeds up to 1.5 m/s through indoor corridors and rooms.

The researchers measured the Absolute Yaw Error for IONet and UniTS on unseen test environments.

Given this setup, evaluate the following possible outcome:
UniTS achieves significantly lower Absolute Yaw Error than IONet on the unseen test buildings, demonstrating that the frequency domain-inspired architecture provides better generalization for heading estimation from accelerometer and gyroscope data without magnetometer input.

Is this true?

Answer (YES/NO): NO